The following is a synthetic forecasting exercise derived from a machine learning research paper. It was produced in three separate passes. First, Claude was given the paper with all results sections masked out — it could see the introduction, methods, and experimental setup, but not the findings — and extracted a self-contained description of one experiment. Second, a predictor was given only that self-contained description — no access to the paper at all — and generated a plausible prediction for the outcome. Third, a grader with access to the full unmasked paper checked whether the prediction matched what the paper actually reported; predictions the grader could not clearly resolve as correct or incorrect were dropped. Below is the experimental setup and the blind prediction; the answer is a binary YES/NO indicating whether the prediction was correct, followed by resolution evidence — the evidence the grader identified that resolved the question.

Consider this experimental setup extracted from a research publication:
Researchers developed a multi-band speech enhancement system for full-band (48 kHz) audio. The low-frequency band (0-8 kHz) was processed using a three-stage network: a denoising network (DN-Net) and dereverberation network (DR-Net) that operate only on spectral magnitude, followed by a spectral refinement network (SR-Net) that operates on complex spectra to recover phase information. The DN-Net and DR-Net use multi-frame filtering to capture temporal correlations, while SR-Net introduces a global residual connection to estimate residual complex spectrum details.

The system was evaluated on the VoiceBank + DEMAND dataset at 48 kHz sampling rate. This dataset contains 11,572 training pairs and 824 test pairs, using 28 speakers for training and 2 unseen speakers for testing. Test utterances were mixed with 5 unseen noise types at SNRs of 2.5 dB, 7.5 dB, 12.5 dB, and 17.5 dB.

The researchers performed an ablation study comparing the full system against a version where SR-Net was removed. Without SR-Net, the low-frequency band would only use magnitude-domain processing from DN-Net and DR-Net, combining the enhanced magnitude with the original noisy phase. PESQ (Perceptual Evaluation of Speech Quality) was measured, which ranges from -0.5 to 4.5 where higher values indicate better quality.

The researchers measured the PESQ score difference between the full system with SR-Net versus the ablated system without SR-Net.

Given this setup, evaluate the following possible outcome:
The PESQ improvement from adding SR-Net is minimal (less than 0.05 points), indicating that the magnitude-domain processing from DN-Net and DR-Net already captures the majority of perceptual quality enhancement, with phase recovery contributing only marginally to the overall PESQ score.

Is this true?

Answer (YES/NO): NO